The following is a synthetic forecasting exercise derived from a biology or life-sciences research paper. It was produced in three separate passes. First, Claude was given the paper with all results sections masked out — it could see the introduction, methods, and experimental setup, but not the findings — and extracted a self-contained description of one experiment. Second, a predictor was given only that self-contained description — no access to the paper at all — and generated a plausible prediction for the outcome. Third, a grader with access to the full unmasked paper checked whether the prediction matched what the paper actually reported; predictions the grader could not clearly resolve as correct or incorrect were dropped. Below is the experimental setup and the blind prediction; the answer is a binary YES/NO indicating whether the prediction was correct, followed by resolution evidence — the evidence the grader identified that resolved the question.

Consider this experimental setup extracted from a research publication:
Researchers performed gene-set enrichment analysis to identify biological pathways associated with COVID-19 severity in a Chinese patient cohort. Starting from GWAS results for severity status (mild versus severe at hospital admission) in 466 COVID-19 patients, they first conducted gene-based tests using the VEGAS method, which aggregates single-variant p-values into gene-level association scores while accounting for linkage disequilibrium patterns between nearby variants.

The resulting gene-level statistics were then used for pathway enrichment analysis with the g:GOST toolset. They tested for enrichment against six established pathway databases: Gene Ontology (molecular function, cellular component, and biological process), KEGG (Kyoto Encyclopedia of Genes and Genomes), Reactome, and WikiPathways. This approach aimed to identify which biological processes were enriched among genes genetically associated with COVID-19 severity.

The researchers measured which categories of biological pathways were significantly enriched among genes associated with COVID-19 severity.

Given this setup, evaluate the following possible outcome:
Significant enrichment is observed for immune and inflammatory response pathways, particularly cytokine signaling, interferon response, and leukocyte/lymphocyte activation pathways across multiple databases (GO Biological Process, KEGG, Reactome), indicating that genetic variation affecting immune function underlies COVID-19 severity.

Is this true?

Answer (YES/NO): NO